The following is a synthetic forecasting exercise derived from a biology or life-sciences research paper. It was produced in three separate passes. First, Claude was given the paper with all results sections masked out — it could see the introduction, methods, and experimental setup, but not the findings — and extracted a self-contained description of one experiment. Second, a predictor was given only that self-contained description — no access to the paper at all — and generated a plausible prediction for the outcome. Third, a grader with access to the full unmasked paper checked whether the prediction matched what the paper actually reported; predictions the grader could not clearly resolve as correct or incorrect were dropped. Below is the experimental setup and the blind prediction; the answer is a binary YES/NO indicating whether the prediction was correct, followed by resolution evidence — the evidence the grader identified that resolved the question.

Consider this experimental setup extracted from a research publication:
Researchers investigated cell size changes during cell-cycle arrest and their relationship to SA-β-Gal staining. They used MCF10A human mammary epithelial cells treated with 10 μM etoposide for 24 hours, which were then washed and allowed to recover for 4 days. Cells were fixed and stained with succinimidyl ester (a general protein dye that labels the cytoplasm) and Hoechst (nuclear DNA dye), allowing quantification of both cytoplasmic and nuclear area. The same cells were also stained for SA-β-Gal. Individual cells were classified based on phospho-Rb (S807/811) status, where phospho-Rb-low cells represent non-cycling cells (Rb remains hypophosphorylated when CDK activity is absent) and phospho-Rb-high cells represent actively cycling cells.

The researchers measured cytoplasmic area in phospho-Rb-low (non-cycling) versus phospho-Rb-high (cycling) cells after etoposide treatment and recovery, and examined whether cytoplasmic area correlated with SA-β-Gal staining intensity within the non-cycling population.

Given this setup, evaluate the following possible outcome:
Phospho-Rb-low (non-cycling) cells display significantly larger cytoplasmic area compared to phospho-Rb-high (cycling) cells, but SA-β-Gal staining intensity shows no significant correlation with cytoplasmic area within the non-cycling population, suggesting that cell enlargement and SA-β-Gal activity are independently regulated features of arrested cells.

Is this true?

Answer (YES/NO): NO